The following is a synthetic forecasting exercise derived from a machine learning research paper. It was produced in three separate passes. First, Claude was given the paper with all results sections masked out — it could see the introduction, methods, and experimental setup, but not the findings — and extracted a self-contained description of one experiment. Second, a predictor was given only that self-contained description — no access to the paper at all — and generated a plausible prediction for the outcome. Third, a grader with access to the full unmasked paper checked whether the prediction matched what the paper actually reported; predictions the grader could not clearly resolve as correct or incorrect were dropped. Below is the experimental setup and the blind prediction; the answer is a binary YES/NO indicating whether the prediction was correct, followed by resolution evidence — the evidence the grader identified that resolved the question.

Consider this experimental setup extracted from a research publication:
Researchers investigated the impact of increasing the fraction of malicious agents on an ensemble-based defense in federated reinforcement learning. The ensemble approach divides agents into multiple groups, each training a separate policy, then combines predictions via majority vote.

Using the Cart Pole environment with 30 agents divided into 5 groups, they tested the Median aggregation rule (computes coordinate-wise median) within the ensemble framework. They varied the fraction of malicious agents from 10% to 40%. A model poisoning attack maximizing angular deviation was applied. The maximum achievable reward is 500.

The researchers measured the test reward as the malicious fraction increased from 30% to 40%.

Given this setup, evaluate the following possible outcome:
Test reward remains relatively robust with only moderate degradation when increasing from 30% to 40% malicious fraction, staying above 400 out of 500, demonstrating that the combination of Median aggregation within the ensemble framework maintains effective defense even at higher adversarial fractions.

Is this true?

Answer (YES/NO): YES